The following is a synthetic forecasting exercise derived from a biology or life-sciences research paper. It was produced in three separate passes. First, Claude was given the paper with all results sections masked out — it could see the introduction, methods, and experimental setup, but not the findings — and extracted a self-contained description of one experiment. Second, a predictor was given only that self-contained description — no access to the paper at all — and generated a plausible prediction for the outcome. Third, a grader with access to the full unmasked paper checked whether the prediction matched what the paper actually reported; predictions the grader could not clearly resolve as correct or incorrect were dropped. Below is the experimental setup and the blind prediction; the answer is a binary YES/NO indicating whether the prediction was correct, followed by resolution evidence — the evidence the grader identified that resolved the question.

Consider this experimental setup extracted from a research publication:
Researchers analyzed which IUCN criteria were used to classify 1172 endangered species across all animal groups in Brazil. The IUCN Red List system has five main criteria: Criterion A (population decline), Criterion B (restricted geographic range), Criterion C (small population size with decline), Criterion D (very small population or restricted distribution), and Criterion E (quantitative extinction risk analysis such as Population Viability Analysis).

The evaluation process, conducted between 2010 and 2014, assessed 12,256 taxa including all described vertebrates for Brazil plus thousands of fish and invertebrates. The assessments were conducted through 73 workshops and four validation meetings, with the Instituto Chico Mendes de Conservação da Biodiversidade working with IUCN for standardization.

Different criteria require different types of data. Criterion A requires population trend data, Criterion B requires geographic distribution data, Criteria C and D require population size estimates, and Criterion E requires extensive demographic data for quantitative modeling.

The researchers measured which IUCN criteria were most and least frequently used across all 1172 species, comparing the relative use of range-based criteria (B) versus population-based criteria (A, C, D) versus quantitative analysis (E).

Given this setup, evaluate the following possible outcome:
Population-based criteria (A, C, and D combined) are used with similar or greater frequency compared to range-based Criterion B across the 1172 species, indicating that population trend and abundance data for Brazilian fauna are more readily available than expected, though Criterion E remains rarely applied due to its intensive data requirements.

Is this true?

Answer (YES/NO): NO